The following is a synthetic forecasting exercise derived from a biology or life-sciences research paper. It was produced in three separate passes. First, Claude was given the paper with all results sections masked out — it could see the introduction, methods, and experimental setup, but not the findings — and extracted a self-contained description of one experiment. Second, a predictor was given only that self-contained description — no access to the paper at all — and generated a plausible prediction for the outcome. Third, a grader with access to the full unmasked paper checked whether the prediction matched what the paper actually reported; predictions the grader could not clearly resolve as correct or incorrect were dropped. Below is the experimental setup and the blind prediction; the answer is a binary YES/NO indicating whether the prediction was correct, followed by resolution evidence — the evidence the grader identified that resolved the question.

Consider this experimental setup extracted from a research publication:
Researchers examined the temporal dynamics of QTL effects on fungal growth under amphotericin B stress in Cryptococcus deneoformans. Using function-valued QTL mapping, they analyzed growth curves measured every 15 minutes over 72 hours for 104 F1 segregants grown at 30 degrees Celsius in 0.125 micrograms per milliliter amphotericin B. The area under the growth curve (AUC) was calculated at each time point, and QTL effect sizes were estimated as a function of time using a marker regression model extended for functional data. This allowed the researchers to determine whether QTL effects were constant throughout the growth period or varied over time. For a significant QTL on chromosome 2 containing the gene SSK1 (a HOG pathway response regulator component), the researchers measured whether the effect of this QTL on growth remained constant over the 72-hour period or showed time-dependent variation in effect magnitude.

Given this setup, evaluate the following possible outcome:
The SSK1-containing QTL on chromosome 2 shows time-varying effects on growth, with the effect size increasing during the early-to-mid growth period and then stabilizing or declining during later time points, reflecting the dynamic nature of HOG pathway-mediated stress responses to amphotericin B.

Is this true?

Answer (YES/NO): NO